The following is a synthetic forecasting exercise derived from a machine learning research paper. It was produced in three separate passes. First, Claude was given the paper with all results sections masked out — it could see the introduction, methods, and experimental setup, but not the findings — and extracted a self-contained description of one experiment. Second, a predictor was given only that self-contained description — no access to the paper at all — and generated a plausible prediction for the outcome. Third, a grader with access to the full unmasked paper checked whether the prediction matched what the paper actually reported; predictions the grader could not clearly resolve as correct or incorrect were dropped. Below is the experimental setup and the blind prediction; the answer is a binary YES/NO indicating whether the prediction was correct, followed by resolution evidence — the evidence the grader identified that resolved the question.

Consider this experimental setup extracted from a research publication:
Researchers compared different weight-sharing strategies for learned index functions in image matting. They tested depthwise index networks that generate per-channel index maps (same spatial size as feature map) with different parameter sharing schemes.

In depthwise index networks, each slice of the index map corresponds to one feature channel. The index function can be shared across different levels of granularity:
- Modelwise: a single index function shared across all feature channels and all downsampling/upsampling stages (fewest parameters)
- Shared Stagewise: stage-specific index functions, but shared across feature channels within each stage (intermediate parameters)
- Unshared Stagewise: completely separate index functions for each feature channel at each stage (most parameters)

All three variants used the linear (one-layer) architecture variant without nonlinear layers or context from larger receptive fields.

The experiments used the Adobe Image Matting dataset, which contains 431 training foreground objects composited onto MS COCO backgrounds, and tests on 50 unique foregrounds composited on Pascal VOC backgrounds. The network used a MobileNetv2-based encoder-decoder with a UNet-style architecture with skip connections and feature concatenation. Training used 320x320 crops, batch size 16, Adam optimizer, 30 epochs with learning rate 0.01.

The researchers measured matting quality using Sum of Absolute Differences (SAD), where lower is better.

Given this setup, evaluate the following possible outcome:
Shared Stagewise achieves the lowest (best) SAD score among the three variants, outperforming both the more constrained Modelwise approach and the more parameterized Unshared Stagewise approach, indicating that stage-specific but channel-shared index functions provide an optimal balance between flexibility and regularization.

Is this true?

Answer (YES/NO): YES